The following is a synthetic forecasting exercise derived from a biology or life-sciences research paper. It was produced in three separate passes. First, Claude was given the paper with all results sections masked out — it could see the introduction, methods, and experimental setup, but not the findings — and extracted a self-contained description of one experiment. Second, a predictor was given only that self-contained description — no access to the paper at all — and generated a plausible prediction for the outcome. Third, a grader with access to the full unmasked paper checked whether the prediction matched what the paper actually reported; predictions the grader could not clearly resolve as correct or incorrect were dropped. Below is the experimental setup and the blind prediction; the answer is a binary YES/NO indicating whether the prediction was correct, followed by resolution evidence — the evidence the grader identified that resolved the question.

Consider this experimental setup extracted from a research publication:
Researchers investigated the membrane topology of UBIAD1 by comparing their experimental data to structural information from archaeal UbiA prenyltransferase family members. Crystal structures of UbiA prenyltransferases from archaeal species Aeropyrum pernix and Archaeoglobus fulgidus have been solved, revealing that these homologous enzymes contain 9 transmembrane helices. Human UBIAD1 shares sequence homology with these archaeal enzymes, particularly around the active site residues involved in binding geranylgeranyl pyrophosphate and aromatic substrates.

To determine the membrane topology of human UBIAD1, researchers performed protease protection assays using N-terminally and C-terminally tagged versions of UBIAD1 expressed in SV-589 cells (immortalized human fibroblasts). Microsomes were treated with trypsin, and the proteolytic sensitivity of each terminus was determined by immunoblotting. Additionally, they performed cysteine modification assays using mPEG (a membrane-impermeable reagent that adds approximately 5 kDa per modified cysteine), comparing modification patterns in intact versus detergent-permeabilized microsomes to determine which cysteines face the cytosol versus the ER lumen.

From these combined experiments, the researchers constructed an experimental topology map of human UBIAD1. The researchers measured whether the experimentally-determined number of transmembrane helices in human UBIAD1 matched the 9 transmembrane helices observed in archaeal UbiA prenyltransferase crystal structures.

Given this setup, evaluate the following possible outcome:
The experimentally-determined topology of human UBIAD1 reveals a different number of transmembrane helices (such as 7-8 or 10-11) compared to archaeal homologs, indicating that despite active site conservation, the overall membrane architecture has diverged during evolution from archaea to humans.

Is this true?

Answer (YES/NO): NO